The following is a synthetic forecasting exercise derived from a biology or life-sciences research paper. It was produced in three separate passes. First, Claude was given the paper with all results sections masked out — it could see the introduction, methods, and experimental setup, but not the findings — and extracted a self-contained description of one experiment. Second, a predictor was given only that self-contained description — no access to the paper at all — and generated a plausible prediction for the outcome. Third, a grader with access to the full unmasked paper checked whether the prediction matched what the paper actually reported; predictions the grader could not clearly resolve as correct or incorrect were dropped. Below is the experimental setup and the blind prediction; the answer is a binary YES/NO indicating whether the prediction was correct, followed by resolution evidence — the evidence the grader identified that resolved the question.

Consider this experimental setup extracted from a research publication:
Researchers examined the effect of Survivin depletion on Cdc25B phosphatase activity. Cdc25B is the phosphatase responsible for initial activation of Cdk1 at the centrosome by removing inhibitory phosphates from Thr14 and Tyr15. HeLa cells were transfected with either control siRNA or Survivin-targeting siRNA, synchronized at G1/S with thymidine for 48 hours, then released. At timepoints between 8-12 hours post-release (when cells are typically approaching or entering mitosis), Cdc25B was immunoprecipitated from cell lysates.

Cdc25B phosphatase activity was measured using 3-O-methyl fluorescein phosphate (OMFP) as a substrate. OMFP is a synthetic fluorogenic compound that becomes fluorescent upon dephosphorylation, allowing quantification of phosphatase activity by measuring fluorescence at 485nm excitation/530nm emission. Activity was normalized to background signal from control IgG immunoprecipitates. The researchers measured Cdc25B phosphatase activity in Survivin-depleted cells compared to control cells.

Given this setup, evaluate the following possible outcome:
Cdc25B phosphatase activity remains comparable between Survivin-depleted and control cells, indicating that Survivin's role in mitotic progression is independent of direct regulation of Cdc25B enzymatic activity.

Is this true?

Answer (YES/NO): NO